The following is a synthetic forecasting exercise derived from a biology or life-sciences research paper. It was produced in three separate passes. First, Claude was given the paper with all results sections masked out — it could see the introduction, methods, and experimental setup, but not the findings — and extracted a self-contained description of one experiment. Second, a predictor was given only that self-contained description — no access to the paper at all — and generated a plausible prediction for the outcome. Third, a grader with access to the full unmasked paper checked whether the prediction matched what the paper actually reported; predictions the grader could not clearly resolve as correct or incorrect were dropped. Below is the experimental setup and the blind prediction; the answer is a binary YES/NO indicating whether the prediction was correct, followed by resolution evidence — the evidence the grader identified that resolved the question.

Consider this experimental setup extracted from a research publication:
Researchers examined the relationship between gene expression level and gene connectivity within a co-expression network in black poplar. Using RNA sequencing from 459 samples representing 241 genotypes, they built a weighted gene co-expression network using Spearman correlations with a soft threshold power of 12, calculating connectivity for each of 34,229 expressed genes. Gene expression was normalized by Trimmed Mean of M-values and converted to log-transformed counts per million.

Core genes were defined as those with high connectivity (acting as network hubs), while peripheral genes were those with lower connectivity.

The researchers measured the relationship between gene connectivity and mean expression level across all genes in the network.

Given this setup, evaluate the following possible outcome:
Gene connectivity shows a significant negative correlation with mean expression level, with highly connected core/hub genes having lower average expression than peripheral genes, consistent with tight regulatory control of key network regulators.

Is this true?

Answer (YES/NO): NO